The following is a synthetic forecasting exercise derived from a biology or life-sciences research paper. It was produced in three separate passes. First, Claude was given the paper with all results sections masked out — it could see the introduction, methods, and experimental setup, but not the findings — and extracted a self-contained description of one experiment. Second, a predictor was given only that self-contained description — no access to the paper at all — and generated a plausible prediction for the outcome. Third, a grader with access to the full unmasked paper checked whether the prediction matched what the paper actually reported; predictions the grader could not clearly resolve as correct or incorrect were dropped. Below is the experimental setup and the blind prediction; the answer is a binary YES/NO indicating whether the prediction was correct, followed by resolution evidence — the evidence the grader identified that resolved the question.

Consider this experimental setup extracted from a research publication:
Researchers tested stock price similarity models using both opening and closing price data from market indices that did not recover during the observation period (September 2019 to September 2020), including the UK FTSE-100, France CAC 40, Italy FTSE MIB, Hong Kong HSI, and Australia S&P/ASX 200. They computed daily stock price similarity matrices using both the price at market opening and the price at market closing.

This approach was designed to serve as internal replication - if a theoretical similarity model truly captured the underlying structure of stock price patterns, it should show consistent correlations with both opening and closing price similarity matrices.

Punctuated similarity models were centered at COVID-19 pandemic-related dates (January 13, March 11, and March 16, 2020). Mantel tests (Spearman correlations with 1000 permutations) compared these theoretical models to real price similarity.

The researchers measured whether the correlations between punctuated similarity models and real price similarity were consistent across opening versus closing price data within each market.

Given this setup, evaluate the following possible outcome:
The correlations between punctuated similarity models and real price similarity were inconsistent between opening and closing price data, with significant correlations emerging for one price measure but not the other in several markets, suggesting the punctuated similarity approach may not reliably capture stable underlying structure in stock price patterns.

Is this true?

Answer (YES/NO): NO